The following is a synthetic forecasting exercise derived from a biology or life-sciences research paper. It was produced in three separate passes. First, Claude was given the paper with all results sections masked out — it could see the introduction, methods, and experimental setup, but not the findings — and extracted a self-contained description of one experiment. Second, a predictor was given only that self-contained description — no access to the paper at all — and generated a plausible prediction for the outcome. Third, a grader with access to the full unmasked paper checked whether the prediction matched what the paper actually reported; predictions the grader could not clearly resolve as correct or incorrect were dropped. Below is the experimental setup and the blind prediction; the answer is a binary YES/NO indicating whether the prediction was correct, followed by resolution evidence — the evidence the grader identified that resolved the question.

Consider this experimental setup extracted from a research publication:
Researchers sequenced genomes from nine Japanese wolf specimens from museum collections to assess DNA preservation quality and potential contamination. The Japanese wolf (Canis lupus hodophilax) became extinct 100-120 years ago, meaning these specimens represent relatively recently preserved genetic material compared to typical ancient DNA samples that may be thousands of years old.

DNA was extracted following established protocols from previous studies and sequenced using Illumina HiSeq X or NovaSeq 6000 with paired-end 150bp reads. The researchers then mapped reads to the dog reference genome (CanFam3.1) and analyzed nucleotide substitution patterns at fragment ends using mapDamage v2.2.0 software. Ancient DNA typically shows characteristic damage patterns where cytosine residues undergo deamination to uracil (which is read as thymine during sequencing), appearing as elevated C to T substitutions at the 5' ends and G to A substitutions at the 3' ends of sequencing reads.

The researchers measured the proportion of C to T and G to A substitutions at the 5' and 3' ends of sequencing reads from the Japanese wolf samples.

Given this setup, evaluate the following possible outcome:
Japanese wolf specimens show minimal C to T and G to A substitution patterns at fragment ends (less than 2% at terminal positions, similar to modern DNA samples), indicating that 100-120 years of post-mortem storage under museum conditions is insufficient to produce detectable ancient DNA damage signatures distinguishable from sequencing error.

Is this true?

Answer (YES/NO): NO